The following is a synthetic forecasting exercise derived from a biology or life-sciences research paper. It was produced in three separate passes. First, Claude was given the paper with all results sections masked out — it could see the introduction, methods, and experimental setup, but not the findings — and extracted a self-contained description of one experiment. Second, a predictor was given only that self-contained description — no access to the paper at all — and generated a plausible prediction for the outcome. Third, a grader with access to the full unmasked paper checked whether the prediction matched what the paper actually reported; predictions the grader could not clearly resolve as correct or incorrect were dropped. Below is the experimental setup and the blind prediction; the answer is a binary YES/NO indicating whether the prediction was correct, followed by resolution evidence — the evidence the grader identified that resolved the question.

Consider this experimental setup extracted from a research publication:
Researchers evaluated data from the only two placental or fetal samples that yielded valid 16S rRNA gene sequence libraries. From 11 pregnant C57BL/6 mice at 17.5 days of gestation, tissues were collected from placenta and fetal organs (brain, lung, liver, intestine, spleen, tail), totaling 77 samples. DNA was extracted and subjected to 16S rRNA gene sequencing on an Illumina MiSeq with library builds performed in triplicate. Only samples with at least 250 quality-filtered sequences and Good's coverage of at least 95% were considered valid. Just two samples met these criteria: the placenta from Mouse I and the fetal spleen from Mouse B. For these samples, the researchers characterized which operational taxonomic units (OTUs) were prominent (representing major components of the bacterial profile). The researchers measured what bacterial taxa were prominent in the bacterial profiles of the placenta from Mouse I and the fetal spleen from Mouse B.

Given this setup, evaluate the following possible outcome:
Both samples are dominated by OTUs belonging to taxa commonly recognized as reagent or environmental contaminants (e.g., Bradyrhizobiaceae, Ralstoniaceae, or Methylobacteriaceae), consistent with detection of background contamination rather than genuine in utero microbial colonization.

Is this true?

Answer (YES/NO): NO